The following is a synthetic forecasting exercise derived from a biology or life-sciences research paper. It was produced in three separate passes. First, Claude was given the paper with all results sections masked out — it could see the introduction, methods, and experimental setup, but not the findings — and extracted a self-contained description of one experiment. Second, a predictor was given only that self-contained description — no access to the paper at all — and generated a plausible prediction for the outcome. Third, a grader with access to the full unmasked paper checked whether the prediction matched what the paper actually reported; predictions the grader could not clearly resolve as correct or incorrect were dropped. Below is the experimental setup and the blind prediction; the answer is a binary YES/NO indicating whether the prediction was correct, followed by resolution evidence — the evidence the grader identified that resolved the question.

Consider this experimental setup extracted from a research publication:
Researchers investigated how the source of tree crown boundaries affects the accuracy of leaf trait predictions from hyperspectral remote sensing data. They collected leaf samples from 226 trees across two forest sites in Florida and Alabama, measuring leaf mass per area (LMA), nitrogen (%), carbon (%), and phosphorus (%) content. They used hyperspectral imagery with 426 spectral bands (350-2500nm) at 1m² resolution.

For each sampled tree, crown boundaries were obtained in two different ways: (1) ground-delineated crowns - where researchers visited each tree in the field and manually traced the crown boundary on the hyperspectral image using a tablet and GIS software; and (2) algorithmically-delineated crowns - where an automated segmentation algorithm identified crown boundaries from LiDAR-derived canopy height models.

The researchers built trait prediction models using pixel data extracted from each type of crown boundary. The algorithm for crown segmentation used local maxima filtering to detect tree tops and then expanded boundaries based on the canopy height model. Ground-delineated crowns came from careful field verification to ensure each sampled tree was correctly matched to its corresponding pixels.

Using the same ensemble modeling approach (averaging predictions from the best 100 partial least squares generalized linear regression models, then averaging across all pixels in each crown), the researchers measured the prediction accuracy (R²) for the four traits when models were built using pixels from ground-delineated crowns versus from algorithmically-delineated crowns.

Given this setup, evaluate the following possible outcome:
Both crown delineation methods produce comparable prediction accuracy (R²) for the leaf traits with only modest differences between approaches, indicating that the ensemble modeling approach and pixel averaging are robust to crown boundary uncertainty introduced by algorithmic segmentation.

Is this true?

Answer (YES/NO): YES